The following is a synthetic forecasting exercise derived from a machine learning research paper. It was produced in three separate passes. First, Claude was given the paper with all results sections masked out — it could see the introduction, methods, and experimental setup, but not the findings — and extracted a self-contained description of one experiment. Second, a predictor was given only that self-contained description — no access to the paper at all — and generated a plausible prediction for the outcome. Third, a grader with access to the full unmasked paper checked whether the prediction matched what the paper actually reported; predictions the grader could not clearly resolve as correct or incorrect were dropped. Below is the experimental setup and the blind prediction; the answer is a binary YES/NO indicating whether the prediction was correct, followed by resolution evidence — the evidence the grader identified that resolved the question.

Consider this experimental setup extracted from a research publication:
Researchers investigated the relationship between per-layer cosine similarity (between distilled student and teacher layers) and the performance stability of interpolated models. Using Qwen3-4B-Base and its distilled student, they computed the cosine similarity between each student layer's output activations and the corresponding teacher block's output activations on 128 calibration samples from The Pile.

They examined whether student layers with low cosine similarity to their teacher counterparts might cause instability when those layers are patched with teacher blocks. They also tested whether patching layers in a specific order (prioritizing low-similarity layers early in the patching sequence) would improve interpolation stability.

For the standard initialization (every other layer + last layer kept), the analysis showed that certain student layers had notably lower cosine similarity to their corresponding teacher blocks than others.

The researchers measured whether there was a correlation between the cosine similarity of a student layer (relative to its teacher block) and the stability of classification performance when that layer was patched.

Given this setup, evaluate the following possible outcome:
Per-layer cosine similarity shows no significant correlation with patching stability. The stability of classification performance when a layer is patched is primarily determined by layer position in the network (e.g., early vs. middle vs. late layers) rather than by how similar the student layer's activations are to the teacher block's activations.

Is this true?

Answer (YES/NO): NO